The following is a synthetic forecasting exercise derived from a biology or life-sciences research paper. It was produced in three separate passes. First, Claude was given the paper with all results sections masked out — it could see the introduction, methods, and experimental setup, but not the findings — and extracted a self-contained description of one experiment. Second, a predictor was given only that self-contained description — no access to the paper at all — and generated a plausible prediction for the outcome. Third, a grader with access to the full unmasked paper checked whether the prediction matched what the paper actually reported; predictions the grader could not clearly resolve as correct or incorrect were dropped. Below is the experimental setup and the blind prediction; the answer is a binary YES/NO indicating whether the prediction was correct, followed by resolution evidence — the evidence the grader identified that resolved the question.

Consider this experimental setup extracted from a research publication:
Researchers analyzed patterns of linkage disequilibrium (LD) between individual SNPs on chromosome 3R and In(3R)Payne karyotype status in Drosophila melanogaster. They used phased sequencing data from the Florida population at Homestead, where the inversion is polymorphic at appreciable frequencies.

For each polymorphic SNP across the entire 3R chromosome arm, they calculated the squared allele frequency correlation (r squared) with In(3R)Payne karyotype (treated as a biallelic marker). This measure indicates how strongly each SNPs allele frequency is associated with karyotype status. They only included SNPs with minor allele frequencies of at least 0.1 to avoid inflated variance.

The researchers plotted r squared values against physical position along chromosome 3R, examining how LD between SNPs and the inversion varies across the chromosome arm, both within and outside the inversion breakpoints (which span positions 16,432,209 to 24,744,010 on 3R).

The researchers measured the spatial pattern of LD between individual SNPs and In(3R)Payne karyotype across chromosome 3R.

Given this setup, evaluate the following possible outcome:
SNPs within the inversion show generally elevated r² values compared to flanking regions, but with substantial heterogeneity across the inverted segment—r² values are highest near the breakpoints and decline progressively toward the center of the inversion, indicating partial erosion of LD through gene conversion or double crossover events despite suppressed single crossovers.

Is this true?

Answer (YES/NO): NO